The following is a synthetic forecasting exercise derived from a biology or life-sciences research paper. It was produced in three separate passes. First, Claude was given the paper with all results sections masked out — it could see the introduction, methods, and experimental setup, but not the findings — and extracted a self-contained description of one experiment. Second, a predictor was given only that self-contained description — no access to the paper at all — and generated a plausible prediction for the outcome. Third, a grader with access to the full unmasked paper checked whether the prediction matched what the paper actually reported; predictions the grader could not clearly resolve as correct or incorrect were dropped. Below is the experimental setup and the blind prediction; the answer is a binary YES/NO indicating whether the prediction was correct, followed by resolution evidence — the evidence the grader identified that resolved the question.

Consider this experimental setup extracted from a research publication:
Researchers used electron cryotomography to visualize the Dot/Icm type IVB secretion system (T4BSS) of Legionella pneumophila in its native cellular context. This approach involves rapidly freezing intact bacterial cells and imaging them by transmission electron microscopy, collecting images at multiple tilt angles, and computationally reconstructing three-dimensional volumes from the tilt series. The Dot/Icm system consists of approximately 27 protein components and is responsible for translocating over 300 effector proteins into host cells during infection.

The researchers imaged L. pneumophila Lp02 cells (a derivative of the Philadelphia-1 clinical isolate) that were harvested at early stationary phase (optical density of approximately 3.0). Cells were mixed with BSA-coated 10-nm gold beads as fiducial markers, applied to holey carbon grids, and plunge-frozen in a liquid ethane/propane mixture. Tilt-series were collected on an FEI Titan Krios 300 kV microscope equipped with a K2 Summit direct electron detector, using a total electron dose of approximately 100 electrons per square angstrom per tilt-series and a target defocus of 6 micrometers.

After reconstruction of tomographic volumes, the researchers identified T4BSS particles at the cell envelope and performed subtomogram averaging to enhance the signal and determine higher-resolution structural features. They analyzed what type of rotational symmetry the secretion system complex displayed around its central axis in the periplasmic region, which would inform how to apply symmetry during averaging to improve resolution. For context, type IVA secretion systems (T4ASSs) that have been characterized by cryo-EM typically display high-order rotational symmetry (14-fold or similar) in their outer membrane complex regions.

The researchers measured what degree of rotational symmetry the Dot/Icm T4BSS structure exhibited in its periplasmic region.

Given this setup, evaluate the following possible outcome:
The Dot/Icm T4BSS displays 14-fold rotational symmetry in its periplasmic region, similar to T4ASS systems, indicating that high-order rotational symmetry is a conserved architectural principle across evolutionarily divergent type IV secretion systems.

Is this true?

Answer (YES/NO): NO